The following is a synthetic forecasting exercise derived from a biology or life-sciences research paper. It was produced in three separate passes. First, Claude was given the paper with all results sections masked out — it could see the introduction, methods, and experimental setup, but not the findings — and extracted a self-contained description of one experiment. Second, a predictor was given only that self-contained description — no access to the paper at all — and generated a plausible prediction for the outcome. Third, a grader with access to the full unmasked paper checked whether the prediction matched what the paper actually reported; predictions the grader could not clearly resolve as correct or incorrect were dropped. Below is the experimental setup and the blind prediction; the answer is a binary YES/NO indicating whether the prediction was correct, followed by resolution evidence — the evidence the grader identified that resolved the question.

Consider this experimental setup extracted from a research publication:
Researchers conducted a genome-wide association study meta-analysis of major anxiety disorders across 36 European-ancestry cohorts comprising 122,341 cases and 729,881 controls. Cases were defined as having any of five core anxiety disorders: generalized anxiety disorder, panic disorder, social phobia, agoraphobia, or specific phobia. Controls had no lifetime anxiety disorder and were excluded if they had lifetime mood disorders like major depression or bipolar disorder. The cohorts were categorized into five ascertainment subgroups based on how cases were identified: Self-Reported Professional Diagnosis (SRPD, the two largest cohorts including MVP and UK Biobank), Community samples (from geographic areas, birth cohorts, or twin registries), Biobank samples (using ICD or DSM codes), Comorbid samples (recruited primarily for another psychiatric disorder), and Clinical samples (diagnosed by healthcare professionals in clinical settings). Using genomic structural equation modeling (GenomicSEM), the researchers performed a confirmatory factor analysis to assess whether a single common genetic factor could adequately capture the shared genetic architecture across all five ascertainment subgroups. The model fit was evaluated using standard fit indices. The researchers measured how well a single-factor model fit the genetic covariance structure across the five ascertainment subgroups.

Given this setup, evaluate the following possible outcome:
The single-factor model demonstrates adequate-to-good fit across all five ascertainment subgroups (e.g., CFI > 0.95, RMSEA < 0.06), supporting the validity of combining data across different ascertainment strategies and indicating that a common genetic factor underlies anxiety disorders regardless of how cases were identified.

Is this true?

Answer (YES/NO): YES